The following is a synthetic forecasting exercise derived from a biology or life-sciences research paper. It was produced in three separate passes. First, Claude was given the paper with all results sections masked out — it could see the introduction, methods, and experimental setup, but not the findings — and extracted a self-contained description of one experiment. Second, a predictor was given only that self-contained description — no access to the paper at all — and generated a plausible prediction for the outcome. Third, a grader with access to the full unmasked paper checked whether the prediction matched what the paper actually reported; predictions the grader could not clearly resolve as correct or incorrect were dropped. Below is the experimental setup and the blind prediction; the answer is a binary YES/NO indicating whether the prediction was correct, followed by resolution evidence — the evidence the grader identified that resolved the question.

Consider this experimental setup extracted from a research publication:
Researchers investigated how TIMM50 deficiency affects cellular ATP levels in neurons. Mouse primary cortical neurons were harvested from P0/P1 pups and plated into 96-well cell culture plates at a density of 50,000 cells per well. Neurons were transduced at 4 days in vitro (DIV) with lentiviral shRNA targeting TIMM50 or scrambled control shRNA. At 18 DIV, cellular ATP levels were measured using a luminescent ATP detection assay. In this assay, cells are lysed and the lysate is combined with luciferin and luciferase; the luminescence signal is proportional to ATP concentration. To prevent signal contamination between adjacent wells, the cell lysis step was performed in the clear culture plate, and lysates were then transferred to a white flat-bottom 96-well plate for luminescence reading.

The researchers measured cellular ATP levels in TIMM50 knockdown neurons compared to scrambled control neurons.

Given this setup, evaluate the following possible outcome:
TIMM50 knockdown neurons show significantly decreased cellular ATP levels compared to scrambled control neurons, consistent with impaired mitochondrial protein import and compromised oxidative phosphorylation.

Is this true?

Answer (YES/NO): YES